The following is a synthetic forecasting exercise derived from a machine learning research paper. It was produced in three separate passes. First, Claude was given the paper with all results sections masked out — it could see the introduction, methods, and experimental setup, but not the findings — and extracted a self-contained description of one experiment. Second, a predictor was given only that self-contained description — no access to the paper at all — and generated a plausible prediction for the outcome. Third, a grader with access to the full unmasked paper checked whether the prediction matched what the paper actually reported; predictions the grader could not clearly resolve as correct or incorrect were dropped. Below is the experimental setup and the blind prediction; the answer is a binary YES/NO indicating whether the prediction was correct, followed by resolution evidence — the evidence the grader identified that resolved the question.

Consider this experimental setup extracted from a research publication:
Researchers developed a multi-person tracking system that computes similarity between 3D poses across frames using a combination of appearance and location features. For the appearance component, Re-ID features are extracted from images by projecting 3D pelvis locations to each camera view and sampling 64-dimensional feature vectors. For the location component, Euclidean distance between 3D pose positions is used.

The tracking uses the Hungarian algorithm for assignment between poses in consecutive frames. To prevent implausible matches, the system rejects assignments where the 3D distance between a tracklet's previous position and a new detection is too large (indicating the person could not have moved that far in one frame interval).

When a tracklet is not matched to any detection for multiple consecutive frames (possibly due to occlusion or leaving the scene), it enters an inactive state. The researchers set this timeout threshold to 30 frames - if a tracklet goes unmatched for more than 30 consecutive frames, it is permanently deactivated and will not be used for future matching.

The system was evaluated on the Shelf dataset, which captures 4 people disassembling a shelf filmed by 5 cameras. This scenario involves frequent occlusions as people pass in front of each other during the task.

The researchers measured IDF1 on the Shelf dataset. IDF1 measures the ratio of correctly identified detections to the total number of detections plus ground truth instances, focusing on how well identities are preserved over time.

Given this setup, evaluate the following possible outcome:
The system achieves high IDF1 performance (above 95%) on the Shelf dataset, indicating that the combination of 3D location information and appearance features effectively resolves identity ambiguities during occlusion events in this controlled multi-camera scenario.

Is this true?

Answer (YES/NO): YES